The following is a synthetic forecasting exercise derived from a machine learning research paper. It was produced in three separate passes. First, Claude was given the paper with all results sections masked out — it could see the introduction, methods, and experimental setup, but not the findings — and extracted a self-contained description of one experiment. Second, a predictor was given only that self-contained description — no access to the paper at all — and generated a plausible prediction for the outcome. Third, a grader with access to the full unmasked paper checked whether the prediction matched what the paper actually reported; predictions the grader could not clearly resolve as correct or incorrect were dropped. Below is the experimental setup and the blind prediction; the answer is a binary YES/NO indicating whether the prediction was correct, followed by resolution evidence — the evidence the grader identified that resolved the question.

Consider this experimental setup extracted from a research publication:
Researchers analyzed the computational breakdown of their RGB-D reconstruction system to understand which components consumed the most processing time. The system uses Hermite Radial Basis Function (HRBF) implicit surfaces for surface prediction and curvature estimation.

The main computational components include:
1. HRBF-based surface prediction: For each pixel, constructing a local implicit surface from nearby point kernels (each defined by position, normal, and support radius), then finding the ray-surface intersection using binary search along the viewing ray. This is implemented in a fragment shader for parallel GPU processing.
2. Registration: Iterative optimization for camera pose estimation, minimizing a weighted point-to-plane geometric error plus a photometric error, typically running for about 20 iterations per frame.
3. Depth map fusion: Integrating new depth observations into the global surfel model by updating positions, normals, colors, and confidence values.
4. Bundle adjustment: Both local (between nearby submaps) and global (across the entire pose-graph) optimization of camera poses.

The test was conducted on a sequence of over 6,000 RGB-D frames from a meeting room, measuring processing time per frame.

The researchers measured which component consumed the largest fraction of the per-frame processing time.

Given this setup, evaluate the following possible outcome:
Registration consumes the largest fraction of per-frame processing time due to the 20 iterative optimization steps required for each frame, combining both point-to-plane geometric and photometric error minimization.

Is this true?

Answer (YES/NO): NO